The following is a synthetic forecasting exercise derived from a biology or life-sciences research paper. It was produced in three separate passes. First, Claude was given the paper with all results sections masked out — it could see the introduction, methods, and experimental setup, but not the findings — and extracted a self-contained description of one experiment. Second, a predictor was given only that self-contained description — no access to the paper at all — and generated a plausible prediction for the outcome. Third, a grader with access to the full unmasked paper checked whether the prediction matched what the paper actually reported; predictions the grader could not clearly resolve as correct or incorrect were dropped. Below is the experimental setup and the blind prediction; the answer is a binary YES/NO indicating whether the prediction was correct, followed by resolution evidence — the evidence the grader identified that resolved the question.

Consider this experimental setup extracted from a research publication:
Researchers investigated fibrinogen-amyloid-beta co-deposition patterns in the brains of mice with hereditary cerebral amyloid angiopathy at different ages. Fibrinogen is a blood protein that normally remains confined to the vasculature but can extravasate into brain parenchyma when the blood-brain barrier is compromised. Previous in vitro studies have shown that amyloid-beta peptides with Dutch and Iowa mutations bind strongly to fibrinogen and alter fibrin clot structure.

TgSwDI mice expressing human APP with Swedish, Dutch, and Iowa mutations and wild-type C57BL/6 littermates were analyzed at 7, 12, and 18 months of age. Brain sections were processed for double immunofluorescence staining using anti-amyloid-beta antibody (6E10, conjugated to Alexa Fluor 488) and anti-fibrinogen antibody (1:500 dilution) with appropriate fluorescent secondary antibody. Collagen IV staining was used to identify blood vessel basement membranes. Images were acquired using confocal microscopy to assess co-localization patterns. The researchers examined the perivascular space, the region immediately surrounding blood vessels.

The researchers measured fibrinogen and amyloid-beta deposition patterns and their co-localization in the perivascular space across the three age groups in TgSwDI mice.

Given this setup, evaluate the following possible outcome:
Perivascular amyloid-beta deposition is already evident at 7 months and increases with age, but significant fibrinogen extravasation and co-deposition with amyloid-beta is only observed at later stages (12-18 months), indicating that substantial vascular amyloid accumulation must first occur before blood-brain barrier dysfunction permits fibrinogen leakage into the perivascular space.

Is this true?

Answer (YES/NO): NO